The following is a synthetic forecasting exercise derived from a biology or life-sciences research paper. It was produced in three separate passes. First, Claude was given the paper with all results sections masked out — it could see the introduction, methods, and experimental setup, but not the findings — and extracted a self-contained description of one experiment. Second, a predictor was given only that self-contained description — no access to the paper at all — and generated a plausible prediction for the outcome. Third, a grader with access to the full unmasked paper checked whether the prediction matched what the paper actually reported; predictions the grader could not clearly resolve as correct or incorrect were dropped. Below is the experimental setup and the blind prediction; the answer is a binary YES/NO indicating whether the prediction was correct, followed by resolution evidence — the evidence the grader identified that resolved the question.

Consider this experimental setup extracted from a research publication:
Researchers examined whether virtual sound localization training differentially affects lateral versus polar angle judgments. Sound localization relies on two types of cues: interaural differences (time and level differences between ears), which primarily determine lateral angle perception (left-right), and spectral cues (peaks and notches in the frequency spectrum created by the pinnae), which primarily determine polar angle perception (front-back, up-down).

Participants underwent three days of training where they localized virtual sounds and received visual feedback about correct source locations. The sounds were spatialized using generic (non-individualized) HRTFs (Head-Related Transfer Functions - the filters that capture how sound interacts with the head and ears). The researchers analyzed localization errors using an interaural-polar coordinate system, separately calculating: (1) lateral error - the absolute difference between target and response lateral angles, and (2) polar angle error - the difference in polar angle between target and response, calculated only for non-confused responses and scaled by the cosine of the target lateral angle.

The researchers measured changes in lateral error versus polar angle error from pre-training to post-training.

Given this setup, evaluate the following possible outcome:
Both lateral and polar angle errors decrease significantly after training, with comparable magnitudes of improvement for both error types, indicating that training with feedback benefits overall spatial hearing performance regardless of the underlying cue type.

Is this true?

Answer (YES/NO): NO